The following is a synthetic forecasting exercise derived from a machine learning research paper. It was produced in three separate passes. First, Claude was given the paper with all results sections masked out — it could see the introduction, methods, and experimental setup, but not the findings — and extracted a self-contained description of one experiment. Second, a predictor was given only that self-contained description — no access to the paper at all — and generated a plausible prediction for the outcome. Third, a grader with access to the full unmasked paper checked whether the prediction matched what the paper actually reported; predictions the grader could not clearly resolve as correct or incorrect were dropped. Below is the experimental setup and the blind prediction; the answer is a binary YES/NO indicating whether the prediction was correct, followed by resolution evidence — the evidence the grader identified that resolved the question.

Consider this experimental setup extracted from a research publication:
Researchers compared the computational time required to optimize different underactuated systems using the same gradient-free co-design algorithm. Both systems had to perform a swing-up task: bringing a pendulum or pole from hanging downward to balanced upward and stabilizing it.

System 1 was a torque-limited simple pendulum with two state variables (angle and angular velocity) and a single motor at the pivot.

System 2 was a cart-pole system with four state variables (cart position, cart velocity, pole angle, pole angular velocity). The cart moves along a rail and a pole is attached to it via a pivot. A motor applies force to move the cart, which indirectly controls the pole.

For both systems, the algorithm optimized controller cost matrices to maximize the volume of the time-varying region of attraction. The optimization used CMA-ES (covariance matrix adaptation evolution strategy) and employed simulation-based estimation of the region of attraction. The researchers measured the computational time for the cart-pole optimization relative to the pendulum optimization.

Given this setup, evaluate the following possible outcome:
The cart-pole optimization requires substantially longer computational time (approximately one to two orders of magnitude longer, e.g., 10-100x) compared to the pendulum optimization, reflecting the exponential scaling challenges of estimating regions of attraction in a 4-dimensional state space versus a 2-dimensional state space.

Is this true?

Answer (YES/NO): NO